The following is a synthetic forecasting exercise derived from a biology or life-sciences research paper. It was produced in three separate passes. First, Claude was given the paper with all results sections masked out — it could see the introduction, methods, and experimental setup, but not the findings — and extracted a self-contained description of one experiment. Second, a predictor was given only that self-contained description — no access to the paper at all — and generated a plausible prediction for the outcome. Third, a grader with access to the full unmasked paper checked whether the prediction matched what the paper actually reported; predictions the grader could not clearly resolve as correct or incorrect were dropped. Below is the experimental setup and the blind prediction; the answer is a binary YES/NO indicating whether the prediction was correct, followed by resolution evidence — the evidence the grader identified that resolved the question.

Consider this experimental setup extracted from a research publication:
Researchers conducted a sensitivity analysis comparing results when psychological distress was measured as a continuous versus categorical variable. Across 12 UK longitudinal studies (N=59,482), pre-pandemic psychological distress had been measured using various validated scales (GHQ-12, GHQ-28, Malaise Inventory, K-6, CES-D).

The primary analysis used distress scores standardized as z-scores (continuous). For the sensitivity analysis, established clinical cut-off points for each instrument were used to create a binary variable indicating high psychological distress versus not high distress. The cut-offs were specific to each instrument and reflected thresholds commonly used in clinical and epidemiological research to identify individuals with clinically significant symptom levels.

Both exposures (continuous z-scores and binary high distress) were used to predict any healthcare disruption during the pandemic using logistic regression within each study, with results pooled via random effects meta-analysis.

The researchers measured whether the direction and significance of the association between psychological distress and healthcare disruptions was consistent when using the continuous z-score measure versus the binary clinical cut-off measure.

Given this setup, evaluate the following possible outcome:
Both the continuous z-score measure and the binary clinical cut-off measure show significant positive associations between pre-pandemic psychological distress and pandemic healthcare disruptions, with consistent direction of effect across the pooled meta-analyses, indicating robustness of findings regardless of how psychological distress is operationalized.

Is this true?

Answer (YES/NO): YES